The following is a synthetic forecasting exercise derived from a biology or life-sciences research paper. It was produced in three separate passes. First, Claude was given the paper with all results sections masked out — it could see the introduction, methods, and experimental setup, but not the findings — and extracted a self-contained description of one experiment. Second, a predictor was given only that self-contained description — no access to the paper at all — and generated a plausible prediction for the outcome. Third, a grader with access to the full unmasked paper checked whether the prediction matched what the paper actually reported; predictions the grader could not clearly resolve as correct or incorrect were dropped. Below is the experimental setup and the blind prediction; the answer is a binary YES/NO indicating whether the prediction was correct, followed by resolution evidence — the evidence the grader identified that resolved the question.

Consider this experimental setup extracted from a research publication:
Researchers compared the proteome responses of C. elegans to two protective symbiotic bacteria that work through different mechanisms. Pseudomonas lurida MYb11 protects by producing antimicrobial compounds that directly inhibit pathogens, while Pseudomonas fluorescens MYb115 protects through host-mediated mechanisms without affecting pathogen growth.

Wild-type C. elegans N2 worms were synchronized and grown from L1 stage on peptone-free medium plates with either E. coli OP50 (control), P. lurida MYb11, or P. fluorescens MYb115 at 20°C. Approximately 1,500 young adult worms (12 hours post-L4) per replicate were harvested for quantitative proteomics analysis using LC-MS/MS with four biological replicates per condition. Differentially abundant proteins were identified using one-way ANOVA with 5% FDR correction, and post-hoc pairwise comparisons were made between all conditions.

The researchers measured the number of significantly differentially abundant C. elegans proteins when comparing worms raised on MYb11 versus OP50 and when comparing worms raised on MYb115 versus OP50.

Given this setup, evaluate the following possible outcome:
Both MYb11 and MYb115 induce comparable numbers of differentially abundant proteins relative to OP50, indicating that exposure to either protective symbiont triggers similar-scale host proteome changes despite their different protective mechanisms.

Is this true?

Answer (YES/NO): NO